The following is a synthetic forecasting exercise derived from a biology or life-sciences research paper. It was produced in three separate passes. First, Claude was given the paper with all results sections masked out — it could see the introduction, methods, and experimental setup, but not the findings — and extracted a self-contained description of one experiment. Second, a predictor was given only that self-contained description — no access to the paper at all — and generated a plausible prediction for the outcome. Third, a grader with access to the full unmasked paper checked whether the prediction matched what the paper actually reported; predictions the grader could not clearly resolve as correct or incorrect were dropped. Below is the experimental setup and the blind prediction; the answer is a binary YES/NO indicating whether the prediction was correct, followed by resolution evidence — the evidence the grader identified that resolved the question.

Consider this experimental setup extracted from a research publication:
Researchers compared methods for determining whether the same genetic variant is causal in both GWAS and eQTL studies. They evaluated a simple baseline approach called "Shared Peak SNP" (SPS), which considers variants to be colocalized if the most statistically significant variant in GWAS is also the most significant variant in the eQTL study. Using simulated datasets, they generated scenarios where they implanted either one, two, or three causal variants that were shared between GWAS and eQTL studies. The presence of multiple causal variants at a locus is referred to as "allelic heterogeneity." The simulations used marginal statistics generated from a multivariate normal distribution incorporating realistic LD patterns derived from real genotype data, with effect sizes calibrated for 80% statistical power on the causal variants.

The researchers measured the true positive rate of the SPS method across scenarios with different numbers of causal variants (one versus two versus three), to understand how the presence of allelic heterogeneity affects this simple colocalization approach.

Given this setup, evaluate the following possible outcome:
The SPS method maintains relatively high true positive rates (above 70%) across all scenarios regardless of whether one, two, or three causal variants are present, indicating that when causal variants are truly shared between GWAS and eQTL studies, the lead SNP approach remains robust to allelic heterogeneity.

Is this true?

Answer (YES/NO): NO